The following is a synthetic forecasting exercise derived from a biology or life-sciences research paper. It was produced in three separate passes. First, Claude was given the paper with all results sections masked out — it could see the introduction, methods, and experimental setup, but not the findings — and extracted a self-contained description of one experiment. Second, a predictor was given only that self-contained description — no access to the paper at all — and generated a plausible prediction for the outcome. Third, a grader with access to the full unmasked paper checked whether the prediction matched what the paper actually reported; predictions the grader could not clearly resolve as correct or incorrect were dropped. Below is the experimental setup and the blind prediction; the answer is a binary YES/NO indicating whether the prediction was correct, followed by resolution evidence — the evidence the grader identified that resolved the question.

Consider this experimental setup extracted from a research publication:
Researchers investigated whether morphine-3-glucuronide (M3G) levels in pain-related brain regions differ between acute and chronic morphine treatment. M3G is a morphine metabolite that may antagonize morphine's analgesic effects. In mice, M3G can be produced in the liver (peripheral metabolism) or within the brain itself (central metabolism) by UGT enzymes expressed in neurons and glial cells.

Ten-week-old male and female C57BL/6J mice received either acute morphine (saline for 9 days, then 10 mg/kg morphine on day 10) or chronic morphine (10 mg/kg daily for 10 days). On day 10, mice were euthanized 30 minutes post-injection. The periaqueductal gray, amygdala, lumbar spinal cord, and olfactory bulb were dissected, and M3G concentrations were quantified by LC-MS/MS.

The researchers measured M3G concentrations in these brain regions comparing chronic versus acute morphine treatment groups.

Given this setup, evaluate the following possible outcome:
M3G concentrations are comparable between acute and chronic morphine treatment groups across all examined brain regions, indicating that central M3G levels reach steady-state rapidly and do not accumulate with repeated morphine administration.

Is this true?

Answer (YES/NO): NO